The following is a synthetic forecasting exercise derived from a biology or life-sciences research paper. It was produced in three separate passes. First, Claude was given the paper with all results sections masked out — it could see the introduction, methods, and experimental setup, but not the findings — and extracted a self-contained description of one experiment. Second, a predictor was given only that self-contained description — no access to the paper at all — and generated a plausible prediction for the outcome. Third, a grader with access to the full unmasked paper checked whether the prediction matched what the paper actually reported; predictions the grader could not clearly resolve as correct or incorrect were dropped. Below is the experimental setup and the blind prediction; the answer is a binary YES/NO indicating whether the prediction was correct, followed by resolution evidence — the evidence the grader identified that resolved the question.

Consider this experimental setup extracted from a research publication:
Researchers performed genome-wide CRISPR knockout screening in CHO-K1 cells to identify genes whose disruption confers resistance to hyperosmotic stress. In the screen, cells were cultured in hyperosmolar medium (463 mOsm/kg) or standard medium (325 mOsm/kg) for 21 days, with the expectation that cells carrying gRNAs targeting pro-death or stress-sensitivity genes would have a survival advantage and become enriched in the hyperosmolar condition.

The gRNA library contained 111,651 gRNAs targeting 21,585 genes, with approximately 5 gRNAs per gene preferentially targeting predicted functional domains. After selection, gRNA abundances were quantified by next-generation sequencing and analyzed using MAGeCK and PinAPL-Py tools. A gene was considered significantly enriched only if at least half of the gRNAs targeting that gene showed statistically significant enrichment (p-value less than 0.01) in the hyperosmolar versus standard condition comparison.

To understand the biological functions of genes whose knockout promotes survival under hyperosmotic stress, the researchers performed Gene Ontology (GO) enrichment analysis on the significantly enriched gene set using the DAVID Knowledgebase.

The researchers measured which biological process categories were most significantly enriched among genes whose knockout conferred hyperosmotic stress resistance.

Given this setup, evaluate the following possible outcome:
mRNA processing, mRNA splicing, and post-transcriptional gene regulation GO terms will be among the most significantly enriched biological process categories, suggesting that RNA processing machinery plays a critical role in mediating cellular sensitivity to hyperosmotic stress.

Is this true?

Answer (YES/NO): NO